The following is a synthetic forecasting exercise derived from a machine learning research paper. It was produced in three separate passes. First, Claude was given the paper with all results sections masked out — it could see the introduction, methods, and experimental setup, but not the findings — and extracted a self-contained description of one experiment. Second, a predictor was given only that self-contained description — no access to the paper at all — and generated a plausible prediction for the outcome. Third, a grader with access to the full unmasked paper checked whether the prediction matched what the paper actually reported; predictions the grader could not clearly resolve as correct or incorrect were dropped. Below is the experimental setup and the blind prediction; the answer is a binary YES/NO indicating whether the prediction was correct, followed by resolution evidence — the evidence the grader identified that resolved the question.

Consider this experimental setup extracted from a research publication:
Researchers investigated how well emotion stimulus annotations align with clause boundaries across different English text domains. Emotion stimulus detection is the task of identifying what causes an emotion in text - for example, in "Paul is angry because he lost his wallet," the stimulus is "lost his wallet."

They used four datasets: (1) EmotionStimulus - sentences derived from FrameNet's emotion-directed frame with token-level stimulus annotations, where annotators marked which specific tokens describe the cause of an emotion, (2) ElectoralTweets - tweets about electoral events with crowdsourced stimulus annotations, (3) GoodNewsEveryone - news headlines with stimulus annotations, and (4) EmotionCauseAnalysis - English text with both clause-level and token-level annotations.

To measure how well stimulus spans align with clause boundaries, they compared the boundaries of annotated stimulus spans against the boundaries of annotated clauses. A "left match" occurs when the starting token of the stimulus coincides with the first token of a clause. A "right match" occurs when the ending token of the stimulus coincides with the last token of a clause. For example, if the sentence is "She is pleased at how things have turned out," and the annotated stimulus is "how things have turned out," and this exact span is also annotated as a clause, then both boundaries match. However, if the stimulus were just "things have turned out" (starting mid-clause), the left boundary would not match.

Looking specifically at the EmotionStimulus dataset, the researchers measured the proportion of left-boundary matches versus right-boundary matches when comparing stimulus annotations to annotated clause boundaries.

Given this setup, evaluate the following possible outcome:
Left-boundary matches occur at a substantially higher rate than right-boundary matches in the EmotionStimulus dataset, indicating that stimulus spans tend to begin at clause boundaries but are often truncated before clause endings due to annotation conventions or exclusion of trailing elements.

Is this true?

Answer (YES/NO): YES